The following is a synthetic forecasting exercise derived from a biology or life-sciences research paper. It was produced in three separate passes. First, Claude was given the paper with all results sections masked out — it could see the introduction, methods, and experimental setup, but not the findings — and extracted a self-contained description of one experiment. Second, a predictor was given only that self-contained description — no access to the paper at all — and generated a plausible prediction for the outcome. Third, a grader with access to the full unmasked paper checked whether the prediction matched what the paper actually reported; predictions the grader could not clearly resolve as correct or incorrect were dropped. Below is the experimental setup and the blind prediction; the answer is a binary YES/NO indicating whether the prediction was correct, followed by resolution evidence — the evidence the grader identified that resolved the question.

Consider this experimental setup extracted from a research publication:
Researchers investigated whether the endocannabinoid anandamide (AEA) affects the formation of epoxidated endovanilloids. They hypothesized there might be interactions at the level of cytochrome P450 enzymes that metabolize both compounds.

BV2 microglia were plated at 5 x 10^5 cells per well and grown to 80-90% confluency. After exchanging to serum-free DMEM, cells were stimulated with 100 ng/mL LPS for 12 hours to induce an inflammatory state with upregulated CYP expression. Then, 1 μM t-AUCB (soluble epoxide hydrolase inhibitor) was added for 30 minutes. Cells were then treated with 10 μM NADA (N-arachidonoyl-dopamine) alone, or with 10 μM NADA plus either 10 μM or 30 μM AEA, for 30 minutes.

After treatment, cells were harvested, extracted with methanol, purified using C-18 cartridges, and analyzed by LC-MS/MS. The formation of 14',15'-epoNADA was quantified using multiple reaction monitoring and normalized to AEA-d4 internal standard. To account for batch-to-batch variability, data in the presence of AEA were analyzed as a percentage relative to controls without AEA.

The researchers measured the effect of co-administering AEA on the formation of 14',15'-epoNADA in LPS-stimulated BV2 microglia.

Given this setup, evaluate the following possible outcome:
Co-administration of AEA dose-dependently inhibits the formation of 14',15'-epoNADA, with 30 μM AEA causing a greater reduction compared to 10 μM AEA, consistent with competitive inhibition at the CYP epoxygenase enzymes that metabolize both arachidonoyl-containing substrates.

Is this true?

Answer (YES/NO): NO